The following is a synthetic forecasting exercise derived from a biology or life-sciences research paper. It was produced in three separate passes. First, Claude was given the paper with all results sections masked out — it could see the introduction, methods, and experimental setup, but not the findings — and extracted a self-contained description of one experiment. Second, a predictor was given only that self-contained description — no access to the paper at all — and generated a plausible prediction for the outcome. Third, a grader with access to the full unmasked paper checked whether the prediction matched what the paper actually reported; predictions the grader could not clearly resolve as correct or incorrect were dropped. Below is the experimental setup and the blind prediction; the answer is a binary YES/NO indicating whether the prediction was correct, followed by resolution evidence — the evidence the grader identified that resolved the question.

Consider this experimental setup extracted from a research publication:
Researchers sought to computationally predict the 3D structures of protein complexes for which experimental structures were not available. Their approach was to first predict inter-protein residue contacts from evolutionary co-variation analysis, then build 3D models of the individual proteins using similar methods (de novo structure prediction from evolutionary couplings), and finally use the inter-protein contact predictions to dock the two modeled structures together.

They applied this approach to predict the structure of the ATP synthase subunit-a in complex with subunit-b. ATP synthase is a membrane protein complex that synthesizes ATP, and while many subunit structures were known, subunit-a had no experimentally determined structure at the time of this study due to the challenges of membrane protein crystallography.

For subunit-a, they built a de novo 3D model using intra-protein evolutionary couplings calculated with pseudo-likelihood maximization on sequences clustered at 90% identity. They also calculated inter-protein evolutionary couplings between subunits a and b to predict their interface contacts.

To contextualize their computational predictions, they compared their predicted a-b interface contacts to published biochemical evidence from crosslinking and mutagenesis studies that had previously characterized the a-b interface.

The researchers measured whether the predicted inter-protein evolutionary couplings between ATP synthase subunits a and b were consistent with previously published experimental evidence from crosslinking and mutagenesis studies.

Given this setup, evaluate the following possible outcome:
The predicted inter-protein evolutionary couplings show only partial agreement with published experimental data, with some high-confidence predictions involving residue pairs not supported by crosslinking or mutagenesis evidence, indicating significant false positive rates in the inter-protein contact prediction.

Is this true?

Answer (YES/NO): NO